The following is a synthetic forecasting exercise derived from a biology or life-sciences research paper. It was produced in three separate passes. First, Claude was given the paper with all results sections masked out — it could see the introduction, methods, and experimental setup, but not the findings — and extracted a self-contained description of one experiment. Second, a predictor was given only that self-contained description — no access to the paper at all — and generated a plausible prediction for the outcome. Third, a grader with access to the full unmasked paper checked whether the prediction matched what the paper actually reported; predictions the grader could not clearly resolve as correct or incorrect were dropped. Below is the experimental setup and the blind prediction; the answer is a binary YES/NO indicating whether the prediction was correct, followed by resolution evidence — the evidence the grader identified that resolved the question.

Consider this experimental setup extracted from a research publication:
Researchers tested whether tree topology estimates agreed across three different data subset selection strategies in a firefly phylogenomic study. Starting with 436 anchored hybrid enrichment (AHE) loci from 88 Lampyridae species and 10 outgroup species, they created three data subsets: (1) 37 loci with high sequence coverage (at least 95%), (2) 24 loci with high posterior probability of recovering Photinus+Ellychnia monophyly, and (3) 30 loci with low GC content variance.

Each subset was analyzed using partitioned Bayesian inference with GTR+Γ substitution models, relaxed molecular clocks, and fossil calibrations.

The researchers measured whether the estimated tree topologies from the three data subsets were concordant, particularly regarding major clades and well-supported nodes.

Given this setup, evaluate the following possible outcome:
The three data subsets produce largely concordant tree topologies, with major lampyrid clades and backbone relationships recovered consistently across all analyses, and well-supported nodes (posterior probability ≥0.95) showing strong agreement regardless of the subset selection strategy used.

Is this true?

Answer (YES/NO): YES